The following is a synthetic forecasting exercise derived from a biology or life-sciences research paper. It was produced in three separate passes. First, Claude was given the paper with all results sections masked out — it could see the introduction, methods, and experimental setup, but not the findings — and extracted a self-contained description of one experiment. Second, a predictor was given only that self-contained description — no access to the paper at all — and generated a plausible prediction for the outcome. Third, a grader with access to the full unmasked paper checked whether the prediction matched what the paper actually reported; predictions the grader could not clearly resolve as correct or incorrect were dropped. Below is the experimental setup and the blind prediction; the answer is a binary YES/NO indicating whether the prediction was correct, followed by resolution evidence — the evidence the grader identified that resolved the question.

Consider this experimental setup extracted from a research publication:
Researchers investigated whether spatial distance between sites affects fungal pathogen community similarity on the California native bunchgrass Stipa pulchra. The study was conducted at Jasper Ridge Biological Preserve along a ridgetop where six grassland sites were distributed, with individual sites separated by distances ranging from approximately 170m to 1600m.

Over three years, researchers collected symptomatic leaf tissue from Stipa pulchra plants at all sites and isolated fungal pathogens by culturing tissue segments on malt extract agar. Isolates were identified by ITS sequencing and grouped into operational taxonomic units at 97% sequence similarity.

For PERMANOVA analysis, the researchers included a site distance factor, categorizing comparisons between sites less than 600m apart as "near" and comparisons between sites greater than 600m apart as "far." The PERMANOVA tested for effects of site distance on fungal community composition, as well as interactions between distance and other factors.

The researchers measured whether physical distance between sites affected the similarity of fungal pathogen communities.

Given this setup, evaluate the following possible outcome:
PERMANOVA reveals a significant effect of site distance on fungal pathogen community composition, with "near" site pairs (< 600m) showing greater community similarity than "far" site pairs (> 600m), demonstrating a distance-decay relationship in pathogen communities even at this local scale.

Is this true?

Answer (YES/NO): NO